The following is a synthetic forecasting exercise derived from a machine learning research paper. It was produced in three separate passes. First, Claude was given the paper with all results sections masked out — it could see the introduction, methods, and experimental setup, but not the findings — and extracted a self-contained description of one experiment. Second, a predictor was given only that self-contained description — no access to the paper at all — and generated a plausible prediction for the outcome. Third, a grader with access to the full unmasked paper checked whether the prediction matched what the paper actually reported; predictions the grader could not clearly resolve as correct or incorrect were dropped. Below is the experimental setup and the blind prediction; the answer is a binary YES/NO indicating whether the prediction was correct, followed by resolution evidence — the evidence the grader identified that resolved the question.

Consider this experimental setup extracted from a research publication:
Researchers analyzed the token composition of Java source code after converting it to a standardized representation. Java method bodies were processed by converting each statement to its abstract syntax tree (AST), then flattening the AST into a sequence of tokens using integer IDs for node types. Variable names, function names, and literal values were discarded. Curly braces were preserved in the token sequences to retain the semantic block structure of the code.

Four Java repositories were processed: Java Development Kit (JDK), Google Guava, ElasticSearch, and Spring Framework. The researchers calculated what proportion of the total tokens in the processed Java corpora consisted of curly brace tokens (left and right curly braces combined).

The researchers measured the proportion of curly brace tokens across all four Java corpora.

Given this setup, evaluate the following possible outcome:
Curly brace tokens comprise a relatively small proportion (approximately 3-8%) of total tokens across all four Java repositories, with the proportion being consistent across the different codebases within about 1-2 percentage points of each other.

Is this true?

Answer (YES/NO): NO